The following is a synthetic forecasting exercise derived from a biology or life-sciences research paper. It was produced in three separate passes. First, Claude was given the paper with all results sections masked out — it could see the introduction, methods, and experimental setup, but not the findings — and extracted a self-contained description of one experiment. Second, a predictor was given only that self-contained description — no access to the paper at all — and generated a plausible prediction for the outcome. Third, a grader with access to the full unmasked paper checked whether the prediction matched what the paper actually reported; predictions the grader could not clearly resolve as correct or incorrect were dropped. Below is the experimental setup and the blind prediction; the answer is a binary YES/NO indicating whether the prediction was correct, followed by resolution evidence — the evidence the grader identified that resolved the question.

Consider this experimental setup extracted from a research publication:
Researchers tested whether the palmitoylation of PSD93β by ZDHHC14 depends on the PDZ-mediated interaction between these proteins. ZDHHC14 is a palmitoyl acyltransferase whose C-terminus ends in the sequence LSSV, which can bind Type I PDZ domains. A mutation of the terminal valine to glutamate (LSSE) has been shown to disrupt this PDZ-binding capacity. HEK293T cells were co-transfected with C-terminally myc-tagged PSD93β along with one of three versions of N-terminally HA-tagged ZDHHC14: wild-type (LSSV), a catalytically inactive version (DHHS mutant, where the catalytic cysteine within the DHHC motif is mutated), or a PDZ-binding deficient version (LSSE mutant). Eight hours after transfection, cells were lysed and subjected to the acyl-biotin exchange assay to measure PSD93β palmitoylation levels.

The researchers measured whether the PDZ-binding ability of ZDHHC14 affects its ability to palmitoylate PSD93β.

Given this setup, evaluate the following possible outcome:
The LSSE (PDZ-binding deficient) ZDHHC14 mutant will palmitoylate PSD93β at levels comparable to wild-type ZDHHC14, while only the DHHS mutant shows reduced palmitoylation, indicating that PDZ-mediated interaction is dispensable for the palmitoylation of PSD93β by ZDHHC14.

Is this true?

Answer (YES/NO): NO